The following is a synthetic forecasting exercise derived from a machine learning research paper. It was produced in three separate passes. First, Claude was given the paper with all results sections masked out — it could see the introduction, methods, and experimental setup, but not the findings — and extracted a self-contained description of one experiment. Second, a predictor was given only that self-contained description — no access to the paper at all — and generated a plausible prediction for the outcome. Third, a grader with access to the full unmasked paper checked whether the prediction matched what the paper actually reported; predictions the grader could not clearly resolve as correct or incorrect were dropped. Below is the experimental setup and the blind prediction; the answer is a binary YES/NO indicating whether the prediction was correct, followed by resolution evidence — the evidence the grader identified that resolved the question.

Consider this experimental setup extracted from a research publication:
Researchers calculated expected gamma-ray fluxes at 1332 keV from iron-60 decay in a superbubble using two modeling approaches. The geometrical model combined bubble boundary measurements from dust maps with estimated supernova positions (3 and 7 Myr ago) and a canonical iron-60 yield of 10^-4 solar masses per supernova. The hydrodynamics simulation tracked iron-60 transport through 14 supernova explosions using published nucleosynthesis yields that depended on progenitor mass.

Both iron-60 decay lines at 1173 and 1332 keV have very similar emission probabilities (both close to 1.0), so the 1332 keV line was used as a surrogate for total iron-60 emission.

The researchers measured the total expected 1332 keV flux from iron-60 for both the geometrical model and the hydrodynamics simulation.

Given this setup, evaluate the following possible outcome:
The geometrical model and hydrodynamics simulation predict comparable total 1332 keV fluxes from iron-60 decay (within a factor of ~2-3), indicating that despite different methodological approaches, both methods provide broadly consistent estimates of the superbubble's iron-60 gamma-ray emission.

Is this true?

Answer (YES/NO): NO